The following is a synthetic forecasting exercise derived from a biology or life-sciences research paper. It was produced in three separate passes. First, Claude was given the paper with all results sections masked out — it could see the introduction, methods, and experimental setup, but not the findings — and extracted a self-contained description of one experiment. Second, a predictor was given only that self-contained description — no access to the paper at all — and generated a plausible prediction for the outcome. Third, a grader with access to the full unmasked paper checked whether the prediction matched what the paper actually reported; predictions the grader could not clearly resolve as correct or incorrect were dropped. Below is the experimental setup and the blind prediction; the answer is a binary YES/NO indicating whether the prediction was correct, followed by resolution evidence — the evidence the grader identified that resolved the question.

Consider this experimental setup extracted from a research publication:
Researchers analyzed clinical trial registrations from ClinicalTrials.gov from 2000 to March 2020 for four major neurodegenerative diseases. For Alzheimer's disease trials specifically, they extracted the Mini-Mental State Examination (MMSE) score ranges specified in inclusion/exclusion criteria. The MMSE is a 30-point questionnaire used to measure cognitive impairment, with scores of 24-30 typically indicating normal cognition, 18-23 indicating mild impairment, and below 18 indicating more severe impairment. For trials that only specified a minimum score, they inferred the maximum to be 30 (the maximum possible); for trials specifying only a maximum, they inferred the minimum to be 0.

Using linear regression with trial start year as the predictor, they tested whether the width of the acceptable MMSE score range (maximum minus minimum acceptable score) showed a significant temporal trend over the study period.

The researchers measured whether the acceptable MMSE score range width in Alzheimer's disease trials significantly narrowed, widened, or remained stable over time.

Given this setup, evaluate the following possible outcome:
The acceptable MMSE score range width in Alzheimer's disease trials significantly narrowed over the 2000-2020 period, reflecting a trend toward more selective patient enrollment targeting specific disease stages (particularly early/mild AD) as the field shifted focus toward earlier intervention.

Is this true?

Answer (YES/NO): YES